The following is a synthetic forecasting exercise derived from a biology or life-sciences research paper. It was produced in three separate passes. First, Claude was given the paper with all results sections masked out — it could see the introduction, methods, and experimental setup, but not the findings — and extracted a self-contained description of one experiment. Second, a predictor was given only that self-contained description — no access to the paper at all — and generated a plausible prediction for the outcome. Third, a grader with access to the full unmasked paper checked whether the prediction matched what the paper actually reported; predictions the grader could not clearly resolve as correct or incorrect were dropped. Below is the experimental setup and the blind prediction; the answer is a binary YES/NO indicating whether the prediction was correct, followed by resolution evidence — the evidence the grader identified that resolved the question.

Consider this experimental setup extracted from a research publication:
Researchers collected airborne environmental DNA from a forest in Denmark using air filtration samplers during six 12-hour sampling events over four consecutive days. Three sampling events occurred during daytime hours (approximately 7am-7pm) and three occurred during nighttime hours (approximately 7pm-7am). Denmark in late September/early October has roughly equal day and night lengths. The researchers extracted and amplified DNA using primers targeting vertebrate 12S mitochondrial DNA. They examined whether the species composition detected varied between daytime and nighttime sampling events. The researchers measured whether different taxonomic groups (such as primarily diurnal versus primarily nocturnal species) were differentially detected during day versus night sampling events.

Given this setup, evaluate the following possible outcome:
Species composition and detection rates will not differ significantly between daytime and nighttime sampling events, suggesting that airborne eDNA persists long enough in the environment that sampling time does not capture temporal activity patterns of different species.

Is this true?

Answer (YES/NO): YES